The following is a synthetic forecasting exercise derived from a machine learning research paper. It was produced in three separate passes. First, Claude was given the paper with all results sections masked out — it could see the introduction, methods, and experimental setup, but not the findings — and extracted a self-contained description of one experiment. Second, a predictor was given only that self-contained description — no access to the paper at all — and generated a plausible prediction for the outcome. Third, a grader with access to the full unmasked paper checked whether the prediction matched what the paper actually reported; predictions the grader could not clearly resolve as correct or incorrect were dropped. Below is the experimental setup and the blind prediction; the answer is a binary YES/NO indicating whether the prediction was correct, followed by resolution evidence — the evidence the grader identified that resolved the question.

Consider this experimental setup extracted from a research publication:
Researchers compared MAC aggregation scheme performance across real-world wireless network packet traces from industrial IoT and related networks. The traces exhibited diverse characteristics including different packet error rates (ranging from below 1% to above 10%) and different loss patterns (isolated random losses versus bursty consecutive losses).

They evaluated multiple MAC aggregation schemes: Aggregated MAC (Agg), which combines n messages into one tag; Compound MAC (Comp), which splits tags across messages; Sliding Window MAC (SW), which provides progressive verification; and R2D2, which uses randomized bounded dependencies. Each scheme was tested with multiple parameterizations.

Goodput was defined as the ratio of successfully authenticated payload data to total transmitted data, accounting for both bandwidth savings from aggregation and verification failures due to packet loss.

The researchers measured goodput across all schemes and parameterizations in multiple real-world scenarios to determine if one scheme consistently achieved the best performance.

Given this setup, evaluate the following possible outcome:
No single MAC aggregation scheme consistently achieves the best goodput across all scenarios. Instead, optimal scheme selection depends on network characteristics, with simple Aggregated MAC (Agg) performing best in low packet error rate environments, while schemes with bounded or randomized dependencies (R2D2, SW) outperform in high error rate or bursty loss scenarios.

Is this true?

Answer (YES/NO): NO